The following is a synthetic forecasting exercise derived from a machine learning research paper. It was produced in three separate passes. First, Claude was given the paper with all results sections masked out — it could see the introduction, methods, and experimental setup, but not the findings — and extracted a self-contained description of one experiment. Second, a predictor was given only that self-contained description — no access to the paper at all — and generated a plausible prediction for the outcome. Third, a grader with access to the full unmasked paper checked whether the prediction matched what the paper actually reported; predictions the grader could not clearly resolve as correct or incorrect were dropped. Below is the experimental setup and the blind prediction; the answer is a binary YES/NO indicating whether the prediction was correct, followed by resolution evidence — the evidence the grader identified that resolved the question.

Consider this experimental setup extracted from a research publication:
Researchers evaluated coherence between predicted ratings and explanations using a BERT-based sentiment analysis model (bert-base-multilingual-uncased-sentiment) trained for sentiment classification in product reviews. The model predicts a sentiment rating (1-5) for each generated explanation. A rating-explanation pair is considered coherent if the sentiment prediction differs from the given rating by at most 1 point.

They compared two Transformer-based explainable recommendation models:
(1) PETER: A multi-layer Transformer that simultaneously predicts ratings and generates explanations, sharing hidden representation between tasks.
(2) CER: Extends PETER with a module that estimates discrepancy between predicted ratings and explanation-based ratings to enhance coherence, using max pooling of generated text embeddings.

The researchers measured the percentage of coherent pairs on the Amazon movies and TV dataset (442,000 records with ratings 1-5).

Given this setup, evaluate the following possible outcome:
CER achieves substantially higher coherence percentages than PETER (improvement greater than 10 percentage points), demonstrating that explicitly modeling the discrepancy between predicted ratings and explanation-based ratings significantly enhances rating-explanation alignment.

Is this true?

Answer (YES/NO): NO